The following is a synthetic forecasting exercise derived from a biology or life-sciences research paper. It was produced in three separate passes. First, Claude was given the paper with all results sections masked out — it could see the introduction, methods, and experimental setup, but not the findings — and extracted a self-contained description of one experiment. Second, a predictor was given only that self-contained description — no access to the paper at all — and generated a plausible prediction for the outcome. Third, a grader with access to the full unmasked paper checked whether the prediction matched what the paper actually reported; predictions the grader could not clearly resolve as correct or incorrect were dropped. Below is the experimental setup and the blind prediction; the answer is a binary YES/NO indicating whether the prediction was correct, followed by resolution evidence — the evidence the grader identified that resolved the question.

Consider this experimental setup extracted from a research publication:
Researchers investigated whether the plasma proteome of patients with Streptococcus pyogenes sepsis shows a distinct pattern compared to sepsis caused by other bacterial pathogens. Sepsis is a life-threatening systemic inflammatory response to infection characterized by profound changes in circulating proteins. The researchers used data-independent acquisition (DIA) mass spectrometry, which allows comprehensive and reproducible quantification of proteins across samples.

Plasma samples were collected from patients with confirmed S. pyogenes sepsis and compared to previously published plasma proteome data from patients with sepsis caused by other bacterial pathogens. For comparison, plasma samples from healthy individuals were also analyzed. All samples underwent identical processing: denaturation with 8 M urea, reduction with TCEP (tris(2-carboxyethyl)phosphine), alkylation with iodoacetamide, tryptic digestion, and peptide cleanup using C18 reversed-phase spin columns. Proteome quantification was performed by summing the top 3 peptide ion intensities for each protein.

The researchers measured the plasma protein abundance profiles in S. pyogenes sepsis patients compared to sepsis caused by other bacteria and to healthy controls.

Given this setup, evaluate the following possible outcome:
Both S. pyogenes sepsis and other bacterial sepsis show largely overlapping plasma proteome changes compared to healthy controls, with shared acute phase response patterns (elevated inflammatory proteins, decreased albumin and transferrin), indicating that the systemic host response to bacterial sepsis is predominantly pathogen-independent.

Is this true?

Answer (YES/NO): YES